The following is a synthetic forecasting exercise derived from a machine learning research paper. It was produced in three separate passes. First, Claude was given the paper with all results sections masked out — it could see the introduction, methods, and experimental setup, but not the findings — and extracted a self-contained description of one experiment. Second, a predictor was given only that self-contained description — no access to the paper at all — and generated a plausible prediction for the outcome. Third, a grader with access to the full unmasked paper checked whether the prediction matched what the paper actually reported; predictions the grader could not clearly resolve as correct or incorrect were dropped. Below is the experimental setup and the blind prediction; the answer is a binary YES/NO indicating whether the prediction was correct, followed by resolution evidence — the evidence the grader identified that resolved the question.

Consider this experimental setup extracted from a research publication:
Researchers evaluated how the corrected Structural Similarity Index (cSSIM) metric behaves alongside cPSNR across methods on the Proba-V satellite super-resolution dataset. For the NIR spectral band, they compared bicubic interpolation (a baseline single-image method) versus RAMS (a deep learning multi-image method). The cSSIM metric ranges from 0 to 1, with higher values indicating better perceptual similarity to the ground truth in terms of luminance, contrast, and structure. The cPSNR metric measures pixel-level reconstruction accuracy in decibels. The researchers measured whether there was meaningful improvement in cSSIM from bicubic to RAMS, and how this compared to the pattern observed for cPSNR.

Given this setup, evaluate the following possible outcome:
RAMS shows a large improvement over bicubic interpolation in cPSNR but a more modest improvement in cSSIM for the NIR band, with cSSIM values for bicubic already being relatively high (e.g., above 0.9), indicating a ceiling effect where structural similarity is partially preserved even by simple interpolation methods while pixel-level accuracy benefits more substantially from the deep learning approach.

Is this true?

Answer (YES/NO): YES